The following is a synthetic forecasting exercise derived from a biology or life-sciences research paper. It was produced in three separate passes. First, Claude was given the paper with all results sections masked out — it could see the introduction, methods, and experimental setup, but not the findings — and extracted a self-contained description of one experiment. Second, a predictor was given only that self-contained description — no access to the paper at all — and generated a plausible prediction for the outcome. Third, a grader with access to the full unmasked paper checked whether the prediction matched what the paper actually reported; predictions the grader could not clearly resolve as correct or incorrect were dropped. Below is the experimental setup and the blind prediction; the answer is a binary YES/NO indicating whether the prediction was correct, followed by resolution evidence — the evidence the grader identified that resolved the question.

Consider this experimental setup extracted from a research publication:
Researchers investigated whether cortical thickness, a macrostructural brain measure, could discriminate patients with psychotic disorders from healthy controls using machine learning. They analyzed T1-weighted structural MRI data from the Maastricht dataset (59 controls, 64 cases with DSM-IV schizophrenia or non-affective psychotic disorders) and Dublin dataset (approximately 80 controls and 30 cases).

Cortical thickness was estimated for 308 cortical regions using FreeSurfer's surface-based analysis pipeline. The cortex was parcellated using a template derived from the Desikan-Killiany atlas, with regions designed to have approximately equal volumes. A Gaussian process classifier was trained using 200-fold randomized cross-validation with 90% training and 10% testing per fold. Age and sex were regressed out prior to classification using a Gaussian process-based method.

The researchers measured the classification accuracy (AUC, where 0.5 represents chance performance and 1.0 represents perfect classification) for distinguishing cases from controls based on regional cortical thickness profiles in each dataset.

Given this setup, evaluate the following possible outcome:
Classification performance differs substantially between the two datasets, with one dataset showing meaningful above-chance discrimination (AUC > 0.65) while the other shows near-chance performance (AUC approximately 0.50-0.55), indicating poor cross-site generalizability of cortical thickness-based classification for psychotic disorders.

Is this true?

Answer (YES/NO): NO